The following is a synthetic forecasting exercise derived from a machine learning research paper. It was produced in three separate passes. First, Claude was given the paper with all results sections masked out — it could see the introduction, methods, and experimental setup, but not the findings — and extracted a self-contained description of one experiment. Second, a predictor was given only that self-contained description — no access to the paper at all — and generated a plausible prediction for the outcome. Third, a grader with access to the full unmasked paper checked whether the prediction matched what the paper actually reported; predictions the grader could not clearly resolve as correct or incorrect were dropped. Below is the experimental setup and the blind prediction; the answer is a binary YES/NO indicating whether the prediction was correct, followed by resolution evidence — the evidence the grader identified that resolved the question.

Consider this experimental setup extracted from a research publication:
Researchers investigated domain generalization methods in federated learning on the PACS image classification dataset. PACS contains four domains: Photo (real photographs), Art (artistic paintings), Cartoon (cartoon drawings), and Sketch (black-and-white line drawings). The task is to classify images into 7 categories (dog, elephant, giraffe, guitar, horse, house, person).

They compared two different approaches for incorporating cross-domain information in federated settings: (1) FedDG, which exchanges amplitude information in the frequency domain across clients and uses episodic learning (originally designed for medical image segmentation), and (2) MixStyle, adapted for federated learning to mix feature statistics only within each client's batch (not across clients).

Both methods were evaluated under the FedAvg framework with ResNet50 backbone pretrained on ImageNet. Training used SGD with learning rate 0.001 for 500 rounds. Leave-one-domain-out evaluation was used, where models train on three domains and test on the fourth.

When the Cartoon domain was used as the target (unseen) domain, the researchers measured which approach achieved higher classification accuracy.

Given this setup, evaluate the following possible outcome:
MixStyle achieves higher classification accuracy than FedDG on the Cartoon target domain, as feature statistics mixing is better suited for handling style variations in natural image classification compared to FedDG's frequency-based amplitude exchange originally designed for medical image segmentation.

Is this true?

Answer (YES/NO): YES